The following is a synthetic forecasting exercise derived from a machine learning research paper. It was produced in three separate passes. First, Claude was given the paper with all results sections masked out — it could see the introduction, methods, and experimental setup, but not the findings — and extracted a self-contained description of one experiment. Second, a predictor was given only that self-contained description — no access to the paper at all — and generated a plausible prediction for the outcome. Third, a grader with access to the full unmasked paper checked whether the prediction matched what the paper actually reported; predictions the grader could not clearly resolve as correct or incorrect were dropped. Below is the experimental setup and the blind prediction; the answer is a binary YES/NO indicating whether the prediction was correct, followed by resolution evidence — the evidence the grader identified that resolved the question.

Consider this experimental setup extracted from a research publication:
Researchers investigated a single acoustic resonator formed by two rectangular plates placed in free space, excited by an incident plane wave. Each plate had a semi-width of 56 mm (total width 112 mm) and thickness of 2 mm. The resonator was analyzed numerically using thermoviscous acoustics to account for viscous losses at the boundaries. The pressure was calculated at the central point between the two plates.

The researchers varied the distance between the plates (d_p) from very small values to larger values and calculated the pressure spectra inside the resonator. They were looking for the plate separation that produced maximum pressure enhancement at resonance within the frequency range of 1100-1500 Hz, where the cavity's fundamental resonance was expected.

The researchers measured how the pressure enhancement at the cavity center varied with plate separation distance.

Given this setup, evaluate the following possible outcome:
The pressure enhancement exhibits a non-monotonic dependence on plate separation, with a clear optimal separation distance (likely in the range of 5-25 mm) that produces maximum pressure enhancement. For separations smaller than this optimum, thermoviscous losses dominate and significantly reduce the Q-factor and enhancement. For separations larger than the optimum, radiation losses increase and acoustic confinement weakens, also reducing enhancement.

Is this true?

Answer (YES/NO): NO